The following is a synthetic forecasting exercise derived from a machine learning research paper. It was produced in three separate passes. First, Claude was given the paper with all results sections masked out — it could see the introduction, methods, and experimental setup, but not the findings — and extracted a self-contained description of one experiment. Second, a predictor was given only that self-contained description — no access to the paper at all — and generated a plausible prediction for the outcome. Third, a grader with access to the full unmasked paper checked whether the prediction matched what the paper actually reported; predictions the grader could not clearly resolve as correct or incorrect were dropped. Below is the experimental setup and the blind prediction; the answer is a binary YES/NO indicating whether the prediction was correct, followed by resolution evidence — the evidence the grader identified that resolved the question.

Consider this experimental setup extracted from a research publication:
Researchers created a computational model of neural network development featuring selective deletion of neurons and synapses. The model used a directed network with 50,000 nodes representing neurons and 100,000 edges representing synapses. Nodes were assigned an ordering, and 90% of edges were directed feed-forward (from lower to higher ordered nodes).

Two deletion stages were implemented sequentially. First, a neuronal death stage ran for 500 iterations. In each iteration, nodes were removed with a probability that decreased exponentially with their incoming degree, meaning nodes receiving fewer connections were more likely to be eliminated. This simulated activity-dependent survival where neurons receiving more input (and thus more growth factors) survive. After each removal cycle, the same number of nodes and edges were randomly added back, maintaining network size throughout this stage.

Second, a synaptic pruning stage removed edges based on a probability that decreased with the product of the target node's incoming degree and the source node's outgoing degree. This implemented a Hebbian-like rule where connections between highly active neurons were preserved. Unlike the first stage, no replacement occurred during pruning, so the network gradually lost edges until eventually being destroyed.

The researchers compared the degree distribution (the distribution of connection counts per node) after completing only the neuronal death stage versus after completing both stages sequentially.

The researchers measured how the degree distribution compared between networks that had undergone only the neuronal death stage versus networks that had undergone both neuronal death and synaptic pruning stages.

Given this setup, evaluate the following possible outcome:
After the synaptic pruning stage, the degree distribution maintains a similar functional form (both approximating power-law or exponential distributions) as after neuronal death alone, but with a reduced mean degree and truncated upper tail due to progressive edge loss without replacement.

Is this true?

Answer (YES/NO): NO